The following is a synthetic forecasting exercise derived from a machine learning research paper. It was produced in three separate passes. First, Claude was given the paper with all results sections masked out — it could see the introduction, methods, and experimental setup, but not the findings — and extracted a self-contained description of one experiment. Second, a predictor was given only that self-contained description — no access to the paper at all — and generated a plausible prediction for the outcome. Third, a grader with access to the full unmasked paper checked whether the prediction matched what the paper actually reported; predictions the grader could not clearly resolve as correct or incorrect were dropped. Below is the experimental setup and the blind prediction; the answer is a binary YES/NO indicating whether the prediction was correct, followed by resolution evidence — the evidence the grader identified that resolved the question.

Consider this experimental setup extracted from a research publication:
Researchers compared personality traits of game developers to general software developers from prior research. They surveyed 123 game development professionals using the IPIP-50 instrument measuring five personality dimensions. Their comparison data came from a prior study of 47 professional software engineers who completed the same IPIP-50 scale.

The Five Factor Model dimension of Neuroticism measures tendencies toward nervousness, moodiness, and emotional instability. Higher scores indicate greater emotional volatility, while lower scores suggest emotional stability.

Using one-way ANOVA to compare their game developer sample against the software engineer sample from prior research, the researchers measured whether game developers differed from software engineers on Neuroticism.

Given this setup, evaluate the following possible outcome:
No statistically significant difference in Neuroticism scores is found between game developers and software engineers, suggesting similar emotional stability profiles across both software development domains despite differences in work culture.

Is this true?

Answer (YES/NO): NO